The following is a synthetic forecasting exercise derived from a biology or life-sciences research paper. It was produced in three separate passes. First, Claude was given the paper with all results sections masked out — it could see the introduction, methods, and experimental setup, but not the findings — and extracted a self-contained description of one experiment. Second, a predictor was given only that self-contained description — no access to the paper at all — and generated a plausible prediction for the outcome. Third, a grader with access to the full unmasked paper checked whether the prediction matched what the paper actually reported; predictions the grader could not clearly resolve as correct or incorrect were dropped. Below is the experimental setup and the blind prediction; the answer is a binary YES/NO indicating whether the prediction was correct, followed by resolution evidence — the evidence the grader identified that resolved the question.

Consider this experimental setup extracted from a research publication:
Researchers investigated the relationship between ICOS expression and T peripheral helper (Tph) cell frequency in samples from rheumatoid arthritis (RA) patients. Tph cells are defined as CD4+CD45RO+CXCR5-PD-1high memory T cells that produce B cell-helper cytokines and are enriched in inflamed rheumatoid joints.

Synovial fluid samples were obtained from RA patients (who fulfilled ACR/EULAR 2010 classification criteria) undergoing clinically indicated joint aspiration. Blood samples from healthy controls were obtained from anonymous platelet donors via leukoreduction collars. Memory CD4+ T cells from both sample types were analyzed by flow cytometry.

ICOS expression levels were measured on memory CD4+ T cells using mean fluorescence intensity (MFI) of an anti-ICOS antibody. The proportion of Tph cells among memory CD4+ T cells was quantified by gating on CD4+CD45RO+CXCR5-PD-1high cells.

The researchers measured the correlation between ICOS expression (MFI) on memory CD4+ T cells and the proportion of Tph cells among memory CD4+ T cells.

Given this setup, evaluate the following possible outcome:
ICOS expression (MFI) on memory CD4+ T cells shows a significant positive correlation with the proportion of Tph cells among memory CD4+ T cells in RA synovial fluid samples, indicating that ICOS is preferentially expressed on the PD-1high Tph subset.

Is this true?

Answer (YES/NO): NO